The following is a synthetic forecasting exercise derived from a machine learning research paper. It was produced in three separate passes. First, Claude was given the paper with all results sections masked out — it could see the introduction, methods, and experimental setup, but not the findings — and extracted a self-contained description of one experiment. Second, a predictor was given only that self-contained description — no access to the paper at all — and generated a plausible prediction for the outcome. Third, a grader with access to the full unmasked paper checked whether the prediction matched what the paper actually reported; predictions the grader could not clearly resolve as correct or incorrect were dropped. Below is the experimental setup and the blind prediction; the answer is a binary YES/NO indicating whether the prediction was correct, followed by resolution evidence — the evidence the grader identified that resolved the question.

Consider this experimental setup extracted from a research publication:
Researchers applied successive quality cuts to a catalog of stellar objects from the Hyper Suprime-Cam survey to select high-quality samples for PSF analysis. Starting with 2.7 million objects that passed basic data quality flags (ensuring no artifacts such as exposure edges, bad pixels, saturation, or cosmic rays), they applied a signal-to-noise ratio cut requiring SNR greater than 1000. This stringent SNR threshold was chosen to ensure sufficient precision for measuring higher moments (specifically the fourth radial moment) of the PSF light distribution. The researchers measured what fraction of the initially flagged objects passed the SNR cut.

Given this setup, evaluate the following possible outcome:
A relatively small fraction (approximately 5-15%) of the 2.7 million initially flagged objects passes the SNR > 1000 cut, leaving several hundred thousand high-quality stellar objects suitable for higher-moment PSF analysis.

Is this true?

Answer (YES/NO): NO